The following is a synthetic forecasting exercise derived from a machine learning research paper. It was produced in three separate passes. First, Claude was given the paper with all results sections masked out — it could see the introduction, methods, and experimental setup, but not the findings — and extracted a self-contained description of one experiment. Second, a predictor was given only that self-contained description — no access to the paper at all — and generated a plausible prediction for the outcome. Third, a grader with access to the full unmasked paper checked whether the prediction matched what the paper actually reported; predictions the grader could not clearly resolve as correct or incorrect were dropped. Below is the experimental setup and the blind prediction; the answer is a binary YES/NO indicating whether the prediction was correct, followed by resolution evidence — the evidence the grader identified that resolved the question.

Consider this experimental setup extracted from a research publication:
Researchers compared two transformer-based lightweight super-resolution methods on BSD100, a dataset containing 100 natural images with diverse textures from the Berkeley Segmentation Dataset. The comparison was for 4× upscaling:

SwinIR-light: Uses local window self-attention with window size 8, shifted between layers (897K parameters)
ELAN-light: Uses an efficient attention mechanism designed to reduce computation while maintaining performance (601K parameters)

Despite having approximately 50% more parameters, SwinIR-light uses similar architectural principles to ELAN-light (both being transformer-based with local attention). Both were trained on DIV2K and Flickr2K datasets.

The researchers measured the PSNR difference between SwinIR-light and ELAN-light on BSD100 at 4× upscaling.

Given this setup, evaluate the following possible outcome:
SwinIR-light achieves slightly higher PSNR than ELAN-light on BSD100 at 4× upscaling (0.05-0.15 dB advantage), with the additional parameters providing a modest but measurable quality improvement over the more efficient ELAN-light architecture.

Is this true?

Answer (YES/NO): NO